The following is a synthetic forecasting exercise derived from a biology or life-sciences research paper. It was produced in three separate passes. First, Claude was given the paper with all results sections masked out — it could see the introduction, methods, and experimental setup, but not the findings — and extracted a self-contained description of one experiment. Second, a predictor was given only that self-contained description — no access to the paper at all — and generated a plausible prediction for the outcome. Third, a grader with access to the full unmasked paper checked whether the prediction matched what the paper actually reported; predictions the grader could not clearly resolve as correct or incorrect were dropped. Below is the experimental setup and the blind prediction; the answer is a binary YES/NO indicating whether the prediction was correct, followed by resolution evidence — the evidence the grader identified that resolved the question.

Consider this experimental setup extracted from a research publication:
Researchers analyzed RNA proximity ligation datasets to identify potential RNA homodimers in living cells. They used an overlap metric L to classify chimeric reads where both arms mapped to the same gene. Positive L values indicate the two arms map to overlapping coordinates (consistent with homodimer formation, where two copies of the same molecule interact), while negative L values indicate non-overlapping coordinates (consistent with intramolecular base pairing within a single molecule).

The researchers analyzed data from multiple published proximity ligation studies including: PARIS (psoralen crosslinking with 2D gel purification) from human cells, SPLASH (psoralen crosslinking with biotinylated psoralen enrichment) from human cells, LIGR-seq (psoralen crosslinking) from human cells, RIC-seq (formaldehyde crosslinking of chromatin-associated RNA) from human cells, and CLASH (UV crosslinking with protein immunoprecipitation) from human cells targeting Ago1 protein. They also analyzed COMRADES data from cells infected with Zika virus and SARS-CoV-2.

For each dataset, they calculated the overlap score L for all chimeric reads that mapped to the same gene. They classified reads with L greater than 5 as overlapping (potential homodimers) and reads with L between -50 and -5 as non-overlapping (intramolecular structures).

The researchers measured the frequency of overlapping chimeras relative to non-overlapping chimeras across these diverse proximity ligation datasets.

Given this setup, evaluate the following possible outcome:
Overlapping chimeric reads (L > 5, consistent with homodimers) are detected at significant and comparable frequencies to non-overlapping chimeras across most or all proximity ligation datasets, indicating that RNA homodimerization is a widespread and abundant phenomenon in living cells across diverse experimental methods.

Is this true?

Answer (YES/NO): NO